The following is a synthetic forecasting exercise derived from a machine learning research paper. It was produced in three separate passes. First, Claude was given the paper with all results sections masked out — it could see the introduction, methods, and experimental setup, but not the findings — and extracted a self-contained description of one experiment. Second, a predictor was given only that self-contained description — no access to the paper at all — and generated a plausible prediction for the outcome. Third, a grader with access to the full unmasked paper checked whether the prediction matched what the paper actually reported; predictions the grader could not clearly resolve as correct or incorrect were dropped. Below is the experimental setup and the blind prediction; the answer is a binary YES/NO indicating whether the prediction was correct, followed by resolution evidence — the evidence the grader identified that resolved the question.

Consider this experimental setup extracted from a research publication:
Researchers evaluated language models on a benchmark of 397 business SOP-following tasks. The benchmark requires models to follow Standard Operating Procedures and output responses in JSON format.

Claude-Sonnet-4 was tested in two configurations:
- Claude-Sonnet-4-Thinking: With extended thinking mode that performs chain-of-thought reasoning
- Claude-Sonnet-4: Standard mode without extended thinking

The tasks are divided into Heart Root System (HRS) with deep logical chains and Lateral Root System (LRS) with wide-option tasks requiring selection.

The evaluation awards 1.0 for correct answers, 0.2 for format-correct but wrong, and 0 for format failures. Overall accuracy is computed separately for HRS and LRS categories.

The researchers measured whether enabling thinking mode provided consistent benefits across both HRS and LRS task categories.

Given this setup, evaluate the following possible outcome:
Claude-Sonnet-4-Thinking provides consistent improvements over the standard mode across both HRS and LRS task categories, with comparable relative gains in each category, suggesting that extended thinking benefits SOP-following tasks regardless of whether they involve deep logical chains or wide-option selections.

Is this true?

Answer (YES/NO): NO